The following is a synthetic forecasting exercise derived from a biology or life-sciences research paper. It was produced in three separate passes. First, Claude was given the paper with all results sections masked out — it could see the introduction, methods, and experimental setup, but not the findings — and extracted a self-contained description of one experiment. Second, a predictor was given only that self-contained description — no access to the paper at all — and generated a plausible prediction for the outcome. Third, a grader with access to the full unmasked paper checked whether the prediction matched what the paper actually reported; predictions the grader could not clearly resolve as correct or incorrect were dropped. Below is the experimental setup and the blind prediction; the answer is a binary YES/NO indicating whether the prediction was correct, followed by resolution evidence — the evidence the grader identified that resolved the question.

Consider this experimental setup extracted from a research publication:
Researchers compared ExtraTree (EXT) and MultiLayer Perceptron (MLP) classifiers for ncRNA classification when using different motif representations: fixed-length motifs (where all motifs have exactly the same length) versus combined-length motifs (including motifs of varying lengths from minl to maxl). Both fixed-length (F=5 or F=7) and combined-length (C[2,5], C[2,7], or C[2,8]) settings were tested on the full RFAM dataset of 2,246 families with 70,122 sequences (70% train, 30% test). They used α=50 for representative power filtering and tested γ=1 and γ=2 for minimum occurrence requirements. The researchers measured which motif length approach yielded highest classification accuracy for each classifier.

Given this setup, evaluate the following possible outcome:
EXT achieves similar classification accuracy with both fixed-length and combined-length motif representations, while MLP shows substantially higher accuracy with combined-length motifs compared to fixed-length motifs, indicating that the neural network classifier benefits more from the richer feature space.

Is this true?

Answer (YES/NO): NO